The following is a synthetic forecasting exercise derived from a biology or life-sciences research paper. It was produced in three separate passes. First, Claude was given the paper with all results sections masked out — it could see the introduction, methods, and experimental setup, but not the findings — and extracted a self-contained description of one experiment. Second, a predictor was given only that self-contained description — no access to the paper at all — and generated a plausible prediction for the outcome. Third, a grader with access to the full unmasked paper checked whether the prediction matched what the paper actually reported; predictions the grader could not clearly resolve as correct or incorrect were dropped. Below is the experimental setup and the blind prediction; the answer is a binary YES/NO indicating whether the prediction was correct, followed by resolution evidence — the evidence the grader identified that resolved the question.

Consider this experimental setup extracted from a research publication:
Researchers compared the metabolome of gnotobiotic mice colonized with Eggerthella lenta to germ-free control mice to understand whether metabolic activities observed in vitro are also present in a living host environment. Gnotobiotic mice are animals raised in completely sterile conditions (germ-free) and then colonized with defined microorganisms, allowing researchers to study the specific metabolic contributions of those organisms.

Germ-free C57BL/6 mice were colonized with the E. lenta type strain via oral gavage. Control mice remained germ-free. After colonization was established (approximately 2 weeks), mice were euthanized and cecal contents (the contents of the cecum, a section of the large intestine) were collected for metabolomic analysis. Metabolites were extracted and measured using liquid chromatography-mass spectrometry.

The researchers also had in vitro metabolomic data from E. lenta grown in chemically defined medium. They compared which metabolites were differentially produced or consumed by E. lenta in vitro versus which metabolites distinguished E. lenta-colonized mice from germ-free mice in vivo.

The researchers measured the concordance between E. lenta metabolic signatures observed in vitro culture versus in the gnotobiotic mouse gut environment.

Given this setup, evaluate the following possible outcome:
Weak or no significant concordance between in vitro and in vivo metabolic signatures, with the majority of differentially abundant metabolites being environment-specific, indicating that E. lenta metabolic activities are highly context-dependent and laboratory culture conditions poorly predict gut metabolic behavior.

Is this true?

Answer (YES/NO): NO